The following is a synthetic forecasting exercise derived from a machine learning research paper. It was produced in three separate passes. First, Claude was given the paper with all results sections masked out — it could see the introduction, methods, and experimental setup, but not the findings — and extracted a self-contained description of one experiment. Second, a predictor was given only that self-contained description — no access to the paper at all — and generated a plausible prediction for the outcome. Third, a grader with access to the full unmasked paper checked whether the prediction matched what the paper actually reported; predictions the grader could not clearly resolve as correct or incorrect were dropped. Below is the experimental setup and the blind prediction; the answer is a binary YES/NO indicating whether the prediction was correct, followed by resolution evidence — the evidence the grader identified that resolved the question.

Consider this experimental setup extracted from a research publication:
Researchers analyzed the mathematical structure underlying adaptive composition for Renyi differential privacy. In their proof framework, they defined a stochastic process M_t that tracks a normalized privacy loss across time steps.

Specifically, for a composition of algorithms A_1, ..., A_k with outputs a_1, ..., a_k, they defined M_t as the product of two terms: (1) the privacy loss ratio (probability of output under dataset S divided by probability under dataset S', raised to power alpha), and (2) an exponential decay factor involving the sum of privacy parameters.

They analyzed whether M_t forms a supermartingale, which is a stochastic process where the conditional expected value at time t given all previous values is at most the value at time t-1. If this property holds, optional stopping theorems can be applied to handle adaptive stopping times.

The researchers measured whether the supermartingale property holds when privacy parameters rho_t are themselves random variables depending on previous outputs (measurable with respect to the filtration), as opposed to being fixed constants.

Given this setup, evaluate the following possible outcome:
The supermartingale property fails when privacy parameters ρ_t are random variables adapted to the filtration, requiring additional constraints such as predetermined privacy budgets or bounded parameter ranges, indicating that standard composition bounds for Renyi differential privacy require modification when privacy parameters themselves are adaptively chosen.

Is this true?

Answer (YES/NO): NO